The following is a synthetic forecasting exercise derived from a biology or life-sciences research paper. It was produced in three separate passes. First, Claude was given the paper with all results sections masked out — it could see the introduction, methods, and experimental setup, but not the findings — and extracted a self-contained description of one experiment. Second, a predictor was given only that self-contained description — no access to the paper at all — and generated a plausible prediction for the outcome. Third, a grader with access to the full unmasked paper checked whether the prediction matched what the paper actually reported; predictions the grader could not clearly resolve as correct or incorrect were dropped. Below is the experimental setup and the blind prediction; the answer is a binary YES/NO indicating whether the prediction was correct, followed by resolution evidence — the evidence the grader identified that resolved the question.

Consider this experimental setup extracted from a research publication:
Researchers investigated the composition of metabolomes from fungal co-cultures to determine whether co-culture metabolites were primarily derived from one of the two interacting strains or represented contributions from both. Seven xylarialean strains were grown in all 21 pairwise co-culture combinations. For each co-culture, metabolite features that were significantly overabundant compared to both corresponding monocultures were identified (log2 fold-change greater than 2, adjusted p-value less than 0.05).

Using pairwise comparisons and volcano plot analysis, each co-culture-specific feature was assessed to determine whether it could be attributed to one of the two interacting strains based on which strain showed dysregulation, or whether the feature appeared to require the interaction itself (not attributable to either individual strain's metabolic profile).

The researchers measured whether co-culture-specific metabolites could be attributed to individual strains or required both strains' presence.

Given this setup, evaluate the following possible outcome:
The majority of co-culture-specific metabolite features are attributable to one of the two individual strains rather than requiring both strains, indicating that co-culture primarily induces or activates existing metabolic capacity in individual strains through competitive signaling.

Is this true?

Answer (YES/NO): NO